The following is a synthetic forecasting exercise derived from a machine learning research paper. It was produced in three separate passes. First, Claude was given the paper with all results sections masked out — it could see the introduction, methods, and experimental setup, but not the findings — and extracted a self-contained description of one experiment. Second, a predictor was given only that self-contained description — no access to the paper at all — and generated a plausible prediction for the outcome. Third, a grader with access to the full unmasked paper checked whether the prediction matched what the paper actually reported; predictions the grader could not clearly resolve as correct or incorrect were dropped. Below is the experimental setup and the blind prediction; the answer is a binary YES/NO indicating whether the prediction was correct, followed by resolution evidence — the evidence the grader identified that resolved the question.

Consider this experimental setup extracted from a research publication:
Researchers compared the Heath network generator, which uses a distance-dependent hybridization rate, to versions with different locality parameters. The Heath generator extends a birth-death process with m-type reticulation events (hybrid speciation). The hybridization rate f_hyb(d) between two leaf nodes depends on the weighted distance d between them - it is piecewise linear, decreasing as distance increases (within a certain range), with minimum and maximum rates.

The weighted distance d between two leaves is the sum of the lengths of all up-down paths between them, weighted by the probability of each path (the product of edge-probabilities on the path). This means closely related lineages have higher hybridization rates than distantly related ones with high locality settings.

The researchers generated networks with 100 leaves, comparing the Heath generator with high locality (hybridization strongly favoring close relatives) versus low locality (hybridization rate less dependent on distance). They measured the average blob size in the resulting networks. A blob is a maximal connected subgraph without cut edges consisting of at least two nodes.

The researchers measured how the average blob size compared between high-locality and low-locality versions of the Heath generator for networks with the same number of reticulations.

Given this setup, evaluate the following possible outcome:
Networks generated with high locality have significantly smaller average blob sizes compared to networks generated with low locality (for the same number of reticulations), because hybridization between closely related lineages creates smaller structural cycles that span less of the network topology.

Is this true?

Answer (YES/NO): YES